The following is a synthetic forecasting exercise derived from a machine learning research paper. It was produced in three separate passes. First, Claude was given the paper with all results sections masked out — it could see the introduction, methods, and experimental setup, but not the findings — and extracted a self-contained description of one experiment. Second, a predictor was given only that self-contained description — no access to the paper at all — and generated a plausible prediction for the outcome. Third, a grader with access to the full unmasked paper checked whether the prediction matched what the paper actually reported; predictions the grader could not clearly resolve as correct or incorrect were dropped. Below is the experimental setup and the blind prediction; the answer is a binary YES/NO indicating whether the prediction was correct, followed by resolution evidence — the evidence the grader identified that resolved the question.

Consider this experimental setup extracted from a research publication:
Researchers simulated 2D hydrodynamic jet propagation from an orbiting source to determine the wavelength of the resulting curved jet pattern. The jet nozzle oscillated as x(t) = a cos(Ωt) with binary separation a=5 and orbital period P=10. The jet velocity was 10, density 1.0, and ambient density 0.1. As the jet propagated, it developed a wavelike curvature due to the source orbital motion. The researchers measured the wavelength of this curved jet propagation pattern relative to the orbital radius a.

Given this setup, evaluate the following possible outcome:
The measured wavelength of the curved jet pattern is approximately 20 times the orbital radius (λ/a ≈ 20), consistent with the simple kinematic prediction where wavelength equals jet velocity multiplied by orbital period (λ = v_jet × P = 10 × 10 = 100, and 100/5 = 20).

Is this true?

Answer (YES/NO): NO